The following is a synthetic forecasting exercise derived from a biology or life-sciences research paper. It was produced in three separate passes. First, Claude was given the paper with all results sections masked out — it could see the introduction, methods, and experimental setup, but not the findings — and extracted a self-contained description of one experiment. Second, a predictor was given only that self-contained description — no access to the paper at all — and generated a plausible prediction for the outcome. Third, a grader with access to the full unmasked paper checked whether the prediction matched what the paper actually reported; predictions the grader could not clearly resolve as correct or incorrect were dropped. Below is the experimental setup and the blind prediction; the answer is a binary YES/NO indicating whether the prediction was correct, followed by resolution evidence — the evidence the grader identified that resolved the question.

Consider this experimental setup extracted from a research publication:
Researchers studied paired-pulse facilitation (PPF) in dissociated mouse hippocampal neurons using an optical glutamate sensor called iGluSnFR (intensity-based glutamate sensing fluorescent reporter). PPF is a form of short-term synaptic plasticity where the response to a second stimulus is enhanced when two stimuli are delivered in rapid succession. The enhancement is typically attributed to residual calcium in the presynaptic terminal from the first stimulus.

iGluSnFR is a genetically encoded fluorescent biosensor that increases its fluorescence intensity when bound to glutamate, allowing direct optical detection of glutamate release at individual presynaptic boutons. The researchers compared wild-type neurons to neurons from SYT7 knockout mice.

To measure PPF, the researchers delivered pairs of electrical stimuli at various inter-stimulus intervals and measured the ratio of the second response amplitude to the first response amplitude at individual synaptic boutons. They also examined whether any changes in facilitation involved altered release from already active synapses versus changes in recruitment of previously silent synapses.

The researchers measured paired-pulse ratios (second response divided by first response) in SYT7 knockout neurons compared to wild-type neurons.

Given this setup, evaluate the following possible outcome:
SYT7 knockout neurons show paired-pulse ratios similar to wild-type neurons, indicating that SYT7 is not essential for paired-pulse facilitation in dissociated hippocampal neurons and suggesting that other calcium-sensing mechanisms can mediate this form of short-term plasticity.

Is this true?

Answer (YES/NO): NO